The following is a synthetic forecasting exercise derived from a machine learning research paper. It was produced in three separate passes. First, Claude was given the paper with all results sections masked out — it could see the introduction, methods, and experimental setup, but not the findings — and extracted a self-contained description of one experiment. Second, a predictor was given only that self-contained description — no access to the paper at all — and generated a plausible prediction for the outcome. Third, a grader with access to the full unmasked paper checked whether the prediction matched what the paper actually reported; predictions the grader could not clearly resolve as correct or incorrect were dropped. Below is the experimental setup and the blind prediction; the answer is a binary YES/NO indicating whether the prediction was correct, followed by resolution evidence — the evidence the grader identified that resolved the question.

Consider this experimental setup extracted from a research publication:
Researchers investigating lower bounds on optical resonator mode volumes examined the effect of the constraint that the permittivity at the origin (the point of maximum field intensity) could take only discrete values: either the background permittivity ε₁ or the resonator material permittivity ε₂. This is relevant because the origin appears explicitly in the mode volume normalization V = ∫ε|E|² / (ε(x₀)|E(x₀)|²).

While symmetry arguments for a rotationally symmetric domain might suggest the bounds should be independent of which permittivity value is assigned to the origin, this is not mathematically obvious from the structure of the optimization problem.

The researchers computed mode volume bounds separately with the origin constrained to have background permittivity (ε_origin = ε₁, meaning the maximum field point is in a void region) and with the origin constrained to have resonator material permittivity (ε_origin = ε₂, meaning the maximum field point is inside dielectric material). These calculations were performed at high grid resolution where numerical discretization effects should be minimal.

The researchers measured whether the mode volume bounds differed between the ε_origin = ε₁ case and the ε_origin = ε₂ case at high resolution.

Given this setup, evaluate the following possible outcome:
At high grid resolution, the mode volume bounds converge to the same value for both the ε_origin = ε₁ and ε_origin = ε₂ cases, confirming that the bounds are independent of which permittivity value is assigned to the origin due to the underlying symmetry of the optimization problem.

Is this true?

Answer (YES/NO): NO